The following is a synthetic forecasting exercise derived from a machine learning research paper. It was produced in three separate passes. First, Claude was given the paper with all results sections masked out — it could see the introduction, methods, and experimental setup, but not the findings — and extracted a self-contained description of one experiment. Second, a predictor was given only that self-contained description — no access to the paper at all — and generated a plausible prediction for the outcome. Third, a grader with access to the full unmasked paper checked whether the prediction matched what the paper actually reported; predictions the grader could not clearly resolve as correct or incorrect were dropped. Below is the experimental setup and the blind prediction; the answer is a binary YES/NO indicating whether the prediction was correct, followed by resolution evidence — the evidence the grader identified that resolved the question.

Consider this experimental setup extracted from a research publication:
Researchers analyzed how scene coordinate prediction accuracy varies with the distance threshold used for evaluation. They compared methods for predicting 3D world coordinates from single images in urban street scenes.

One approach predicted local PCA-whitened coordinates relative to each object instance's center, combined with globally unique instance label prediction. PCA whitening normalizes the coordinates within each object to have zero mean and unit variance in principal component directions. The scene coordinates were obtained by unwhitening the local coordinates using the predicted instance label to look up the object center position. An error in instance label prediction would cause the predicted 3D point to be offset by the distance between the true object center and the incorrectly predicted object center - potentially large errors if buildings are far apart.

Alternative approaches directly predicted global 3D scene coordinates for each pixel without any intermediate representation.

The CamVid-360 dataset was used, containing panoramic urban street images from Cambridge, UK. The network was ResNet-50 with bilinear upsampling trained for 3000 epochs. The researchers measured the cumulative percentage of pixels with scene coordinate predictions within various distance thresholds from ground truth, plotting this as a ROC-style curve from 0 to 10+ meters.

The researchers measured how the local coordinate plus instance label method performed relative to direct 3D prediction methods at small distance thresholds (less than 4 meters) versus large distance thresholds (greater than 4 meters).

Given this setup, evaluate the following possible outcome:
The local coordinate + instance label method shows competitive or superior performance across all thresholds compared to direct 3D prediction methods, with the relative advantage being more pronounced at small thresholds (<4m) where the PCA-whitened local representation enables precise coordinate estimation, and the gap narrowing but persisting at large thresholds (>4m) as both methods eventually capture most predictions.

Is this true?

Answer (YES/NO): NO